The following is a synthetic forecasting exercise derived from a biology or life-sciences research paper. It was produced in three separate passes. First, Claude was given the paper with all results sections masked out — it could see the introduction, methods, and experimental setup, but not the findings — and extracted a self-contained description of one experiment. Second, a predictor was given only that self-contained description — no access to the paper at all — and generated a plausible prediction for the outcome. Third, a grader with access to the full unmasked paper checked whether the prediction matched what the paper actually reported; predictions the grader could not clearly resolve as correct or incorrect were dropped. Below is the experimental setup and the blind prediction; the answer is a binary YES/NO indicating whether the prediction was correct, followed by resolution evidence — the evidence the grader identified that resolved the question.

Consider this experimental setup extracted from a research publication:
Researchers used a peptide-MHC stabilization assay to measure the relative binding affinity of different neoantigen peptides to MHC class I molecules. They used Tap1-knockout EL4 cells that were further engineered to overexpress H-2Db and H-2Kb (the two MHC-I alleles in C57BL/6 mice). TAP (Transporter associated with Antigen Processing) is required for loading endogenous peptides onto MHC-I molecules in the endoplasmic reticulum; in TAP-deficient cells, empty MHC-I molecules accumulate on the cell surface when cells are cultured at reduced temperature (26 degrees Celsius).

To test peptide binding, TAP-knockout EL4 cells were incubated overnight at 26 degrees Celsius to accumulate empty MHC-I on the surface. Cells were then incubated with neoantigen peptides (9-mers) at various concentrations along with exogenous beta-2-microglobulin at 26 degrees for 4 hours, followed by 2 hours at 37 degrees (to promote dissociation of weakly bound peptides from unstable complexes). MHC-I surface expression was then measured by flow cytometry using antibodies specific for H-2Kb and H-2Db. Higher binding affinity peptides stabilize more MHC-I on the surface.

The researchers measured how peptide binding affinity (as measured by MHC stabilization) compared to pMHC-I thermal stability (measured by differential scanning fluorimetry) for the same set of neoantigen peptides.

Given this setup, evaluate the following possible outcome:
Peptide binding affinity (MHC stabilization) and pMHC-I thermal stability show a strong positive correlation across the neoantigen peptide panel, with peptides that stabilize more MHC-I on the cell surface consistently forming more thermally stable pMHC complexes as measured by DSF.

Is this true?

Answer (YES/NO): NO